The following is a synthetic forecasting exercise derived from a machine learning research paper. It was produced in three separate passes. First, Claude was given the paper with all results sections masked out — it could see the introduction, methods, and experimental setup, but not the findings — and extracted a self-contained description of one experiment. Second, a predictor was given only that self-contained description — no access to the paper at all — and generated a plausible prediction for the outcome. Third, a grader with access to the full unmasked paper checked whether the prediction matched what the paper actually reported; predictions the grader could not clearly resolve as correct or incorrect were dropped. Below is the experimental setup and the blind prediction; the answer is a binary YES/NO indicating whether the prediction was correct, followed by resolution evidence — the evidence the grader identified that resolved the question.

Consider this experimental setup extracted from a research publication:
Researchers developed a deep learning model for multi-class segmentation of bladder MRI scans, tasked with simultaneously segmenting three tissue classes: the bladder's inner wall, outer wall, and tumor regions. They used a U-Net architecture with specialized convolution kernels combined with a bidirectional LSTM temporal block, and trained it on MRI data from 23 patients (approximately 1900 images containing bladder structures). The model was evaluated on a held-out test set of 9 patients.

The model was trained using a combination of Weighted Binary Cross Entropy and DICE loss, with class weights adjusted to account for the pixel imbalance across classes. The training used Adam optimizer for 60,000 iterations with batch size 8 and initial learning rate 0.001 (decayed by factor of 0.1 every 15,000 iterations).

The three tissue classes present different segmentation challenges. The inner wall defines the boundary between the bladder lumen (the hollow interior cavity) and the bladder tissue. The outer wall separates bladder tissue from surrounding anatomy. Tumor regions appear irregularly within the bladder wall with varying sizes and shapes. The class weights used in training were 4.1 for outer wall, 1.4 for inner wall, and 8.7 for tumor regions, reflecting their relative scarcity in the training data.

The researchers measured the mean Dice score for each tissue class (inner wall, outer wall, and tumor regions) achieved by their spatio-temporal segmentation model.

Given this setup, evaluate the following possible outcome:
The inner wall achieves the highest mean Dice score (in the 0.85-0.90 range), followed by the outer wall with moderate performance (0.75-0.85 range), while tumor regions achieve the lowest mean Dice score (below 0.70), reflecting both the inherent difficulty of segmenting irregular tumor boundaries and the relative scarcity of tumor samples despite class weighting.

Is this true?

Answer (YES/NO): NO